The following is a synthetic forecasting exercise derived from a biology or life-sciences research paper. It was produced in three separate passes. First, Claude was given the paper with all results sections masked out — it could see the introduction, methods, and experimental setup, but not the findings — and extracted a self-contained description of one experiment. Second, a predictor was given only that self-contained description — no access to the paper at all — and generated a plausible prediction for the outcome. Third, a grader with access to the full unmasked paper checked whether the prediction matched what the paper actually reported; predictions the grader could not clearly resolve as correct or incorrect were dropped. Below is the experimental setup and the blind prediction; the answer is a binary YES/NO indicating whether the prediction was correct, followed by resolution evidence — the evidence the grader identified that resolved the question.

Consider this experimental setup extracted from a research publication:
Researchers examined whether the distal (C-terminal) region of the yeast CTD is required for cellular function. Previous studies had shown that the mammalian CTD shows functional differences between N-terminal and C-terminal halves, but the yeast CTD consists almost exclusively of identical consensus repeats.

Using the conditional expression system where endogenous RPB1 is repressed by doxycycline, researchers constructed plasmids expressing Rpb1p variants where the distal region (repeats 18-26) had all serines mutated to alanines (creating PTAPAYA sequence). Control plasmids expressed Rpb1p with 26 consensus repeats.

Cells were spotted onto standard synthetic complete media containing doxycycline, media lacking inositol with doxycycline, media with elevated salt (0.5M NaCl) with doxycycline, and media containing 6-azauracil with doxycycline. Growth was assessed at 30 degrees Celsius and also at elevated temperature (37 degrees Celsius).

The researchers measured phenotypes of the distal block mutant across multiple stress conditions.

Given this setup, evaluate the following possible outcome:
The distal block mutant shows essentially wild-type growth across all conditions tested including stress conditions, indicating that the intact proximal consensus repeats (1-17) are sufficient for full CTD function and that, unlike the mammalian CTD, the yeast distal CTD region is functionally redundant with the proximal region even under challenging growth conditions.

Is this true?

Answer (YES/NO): YES